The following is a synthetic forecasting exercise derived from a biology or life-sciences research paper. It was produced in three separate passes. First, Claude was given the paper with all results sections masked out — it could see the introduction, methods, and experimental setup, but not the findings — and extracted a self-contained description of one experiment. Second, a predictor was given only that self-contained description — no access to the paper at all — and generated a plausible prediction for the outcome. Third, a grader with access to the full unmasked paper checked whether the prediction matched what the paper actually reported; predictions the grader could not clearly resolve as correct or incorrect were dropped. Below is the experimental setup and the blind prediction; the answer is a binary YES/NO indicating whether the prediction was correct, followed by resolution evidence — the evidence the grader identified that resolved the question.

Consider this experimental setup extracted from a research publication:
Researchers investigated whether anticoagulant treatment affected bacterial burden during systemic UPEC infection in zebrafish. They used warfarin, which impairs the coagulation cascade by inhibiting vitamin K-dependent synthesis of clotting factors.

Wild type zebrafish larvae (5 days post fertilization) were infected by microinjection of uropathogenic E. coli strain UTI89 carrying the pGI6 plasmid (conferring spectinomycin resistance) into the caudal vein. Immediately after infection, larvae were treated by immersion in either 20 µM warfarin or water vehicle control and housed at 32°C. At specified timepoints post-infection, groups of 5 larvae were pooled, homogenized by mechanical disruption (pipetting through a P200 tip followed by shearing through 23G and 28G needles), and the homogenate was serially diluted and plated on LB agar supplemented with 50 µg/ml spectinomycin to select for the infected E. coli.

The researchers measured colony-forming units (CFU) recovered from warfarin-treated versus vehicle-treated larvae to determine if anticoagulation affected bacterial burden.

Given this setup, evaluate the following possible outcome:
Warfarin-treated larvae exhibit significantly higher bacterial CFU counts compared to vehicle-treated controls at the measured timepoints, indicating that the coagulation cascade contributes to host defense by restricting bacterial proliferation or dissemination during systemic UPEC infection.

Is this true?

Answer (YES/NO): YES